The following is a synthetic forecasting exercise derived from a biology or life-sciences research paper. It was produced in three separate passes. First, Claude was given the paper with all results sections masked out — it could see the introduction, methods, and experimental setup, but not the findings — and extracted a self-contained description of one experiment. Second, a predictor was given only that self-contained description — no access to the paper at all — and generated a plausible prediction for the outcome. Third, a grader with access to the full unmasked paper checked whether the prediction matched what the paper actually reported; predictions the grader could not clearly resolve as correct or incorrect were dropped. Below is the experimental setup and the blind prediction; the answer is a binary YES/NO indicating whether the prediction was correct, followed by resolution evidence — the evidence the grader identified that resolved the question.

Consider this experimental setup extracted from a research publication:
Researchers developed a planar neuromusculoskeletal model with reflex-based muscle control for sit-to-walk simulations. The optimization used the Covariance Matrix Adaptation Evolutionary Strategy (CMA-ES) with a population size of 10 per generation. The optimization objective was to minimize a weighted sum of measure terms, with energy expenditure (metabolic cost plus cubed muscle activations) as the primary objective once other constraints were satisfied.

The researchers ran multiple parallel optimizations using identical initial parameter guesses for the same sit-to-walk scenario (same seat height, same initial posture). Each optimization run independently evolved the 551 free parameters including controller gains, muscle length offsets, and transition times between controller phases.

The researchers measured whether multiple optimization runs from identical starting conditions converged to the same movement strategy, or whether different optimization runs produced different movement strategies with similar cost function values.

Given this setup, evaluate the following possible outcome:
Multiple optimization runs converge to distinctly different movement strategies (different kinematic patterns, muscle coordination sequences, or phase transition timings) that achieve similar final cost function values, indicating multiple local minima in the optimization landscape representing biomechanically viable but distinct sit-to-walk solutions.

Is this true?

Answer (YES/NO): YES